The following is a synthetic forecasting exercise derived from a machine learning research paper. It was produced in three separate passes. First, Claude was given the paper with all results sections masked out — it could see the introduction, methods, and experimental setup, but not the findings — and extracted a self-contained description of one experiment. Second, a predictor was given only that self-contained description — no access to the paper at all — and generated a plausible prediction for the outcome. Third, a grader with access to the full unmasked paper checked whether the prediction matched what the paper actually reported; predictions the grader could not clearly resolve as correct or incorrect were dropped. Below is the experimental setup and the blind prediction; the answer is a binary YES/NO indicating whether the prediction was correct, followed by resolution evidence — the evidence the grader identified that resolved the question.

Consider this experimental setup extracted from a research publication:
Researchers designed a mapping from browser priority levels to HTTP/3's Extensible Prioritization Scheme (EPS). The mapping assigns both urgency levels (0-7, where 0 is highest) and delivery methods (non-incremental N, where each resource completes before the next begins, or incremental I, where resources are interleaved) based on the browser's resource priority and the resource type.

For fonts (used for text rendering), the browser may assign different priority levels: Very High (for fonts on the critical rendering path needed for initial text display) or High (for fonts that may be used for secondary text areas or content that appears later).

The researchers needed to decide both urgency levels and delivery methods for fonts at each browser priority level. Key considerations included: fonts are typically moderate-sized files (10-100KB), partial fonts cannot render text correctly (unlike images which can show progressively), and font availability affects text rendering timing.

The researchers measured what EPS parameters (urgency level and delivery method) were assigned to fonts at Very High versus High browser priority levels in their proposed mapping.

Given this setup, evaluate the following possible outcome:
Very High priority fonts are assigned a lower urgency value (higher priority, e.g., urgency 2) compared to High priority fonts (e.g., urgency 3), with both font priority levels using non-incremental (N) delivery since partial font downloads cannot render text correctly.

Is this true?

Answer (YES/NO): YES